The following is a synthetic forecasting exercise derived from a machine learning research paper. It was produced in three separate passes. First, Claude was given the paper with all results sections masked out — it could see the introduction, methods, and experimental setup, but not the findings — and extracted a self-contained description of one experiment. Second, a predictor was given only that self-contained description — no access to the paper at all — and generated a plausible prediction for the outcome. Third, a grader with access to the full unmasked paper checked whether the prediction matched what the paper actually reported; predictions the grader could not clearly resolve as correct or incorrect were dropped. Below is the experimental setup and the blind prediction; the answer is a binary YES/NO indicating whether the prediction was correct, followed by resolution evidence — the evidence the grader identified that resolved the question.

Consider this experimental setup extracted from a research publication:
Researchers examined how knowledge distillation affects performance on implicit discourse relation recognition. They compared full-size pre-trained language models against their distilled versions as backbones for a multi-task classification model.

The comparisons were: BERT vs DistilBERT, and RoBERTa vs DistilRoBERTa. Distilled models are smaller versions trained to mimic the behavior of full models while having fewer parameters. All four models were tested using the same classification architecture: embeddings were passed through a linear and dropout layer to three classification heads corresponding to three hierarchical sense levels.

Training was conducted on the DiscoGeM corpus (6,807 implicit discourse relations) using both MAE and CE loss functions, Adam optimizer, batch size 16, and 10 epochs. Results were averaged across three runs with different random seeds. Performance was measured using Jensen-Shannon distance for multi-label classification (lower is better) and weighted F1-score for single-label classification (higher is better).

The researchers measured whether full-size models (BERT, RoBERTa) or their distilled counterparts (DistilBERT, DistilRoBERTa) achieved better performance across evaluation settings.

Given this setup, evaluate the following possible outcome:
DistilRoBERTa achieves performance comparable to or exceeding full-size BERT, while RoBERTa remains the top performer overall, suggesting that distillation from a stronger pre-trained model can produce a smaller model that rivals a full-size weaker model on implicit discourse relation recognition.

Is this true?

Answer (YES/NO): YES